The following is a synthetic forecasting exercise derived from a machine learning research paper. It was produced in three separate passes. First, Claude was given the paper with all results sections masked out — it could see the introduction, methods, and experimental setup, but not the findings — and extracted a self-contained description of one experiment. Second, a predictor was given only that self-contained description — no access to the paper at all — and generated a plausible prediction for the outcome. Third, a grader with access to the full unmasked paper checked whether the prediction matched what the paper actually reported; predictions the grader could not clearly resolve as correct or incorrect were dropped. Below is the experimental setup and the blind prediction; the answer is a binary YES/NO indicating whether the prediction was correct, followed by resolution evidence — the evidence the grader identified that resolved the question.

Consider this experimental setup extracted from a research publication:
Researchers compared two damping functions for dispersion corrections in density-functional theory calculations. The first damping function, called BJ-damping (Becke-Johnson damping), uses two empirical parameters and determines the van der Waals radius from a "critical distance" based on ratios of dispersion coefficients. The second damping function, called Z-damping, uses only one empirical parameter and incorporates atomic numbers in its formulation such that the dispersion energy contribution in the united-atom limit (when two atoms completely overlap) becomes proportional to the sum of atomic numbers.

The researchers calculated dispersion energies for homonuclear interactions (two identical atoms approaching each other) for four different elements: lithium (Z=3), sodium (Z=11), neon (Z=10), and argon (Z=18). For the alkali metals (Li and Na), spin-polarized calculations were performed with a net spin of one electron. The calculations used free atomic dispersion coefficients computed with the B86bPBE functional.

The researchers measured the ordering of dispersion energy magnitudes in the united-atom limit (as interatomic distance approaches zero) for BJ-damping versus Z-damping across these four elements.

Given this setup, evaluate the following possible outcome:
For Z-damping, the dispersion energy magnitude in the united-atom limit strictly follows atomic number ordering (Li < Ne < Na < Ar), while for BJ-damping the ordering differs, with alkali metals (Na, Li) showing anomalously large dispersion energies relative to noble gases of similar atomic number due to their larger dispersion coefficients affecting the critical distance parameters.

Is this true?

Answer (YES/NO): NO